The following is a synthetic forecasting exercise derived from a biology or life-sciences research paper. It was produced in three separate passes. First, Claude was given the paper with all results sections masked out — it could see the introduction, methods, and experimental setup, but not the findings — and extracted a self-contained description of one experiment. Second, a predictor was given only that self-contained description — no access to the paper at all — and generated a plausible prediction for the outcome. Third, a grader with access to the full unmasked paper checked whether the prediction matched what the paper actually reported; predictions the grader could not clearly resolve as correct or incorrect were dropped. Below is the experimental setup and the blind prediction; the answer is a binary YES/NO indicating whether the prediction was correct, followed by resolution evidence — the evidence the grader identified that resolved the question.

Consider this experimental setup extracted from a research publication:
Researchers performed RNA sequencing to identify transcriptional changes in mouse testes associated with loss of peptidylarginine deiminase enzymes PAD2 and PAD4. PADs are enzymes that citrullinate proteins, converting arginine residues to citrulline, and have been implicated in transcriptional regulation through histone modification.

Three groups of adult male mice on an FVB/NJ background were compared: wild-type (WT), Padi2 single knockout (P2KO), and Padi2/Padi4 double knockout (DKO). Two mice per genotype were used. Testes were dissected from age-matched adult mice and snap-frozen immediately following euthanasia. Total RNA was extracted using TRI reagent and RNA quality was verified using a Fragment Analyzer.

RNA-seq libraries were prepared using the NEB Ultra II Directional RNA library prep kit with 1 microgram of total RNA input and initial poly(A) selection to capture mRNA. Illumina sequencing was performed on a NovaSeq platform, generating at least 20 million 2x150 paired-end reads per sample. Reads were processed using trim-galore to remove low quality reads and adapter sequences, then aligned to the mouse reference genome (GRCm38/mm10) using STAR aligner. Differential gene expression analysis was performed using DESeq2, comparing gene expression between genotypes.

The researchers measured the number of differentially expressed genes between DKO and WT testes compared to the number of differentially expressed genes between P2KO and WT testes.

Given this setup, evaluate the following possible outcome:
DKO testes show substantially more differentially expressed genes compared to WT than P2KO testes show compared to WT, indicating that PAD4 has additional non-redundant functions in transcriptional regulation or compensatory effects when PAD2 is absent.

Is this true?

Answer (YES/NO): YES